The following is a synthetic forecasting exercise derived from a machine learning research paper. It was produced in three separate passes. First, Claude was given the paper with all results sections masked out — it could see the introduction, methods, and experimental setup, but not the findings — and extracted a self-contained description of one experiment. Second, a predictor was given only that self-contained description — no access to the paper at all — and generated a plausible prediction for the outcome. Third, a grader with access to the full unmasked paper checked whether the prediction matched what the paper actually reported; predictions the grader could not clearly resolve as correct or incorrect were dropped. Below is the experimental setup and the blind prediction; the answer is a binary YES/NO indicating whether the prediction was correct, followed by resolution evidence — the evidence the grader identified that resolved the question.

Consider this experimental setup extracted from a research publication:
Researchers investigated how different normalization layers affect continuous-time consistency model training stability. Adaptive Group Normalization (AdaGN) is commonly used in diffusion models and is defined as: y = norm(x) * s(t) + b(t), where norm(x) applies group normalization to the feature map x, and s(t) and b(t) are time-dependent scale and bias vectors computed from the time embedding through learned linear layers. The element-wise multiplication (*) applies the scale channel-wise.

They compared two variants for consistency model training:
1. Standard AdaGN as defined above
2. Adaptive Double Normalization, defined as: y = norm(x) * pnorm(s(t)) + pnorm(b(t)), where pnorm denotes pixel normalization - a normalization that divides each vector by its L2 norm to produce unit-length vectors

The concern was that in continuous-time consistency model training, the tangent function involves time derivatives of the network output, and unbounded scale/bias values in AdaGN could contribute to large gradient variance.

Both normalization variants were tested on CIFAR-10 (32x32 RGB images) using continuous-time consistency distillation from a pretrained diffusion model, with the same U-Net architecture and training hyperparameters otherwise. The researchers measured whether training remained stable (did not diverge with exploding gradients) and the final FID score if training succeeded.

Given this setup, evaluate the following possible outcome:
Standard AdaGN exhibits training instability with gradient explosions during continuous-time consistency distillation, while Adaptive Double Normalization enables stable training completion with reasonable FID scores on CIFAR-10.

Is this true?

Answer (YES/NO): YES